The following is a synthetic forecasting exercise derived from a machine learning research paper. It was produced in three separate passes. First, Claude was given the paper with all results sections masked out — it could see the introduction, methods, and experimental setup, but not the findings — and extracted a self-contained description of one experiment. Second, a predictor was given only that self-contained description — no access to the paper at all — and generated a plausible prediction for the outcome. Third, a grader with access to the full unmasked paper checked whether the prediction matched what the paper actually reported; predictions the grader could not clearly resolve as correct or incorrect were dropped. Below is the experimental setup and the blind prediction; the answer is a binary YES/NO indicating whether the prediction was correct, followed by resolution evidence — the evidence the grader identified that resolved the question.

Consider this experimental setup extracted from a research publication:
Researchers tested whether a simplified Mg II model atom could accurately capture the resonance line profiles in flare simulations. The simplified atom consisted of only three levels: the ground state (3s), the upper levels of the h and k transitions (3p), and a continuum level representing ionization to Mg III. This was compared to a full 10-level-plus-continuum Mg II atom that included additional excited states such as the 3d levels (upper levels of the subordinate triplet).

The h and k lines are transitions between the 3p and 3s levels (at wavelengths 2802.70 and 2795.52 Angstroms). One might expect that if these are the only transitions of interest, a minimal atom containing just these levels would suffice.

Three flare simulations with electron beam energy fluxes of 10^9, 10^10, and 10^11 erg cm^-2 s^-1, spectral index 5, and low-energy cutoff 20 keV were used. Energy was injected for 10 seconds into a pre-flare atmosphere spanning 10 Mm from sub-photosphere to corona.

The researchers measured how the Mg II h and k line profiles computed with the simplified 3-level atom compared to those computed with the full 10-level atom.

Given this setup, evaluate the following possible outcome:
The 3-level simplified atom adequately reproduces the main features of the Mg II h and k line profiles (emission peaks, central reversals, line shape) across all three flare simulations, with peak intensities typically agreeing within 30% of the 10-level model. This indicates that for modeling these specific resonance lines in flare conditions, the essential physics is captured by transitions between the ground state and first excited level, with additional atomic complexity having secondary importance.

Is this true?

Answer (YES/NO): NO